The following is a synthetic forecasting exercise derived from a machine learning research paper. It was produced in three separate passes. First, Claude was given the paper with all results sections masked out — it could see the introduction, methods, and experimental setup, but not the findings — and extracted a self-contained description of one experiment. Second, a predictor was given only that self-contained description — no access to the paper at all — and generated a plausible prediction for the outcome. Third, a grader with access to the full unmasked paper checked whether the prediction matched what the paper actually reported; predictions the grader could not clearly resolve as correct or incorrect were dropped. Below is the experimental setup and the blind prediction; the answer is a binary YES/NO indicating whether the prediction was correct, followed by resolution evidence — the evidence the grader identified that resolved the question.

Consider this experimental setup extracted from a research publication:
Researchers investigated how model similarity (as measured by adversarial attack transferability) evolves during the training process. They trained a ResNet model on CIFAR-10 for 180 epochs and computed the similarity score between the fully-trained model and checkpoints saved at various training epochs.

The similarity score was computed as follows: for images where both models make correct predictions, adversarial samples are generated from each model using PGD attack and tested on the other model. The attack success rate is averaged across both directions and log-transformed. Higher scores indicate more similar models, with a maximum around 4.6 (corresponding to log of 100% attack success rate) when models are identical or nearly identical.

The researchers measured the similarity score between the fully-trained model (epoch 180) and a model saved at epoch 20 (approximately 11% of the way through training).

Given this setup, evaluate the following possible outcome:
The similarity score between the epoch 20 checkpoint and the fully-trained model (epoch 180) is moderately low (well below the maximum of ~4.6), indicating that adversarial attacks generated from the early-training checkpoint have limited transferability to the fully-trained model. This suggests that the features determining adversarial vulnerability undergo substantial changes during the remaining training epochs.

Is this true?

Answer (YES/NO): NO